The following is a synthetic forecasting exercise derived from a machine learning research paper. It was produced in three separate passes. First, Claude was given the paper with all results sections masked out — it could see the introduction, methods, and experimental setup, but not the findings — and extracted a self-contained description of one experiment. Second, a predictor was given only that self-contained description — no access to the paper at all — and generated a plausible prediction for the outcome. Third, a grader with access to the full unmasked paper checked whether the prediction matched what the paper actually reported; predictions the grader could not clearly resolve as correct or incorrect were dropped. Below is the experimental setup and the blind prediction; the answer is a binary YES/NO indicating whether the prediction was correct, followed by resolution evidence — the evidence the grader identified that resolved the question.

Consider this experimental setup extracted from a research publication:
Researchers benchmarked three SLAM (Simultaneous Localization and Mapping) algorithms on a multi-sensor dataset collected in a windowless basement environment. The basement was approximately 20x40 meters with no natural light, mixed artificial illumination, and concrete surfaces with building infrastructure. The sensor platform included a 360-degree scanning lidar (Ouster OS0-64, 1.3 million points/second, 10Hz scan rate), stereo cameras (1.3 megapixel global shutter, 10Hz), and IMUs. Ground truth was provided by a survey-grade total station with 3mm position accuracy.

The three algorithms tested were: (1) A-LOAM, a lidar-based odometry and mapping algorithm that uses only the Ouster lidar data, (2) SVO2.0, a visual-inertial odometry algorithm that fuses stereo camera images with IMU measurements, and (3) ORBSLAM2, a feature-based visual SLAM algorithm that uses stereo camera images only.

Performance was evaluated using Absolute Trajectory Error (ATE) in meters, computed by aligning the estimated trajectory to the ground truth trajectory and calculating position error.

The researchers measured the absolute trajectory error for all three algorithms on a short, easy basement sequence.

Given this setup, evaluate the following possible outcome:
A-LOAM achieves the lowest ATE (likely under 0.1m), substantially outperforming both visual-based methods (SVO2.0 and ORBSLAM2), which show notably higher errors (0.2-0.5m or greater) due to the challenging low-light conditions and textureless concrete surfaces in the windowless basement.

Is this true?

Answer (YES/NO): NO